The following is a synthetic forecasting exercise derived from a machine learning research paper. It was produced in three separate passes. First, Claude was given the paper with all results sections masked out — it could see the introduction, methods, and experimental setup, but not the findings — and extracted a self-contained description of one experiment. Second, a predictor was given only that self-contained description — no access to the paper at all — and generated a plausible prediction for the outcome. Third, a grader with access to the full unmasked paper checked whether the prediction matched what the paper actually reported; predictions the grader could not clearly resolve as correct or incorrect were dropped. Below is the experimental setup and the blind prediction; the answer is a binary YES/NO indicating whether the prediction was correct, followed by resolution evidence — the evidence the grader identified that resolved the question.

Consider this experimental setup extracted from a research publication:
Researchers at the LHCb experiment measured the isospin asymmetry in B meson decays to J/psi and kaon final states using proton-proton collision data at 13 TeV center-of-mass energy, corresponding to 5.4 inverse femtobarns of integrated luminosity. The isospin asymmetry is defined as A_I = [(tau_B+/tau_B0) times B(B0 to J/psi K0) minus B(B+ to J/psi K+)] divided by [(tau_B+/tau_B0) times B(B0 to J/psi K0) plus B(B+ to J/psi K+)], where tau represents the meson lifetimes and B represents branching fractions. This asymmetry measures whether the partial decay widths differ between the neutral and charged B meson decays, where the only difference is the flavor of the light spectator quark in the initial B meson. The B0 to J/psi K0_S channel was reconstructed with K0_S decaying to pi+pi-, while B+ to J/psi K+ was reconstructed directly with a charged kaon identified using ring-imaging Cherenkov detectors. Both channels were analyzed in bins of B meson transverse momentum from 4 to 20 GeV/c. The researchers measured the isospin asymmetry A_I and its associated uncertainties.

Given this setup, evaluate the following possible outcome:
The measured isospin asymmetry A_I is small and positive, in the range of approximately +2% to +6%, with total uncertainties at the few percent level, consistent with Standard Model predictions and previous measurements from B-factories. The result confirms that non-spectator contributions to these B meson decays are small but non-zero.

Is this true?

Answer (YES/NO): NO